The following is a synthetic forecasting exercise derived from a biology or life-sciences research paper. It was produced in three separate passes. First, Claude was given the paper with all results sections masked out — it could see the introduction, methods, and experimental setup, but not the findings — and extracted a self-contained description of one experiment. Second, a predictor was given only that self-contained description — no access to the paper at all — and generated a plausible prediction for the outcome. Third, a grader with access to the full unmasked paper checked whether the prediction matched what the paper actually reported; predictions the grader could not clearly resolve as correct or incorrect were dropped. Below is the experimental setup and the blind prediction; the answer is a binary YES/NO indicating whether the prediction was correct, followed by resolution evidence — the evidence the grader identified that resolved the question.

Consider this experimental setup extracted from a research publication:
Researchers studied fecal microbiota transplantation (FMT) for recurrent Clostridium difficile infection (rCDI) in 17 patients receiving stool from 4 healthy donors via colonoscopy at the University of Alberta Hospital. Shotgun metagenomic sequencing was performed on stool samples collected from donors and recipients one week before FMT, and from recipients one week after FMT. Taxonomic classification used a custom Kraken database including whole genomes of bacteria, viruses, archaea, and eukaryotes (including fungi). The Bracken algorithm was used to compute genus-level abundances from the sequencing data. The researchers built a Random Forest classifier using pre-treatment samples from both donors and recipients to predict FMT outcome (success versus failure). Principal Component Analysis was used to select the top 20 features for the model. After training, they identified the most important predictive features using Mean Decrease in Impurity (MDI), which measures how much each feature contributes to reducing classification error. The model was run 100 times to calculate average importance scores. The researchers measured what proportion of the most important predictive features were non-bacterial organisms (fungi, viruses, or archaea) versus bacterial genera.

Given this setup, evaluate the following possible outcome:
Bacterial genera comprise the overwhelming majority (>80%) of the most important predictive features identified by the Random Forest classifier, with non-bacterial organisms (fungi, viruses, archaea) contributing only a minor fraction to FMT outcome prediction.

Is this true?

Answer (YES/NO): YES